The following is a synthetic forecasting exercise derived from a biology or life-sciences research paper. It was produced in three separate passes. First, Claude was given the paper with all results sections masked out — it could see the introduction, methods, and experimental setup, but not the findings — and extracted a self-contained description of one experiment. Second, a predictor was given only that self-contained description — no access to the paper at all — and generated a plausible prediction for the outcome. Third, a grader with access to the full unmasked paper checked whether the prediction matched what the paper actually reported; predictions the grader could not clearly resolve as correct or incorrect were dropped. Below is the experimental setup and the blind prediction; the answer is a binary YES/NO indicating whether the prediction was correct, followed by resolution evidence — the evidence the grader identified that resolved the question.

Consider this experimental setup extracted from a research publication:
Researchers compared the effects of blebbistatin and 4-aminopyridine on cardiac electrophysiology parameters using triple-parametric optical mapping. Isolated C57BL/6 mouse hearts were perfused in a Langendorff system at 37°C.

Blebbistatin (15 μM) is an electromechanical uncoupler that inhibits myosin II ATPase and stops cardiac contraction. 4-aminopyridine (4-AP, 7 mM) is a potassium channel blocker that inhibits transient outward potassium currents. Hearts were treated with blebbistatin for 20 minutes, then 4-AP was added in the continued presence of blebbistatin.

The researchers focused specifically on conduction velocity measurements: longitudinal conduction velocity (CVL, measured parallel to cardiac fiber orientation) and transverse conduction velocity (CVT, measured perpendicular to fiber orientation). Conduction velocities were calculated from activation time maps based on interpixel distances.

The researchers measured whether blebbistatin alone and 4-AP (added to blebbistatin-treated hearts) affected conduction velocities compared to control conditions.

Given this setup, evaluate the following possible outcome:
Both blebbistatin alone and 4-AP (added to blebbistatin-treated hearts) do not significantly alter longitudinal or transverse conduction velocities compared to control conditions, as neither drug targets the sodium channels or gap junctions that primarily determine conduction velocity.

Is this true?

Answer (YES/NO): NO